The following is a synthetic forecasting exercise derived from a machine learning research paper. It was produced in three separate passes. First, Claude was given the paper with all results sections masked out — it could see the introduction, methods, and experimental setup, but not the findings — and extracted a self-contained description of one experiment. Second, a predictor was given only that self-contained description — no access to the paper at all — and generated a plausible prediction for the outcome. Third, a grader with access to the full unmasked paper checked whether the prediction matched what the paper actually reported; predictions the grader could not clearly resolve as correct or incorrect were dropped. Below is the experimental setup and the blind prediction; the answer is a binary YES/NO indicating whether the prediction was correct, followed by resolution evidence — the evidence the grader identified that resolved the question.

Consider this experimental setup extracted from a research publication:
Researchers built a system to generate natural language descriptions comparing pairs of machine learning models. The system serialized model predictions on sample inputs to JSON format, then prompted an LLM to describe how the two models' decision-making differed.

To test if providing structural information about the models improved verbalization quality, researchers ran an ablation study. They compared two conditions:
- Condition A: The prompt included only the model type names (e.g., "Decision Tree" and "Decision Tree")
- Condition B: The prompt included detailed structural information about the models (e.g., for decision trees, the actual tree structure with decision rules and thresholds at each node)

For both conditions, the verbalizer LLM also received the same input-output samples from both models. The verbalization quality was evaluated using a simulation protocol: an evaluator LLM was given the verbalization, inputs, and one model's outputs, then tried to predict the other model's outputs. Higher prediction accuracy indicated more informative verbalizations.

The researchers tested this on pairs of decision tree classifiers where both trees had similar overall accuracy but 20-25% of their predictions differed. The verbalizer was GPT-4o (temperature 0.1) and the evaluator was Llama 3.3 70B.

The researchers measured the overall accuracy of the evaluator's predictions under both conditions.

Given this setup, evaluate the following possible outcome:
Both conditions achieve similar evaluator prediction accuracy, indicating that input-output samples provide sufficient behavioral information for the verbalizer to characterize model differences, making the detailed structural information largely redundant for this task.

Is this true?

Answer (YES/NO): NO